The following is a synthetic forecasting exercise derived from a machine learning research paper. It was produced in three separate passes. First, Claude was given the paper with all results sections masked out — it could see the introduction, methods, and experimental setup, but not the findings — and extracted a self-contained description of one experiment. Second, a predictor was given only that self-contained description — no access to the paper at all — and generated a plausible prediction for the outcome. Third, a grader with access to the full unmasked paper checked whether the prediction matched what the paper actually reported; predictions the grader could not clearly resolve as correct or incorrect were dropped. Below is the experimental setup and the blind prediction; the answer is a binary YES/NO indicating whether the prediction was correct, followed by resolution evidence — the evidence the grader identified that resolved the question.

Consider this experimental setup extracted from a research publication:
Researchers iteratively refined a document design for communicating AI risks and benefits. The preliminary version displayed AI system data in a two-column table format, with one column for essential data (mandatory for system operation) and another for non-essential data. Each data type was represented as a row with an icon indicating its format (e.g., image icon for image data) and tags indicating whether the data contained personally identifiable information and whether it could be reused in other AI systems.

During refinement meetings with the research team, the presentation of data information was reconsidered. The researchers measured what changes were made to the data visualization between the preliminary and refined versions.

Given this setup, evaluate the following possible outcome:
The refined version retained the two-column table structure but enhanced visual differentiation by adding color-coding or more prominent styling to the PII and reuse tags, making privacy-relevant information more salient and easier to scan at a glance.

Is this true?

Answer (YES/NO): NO